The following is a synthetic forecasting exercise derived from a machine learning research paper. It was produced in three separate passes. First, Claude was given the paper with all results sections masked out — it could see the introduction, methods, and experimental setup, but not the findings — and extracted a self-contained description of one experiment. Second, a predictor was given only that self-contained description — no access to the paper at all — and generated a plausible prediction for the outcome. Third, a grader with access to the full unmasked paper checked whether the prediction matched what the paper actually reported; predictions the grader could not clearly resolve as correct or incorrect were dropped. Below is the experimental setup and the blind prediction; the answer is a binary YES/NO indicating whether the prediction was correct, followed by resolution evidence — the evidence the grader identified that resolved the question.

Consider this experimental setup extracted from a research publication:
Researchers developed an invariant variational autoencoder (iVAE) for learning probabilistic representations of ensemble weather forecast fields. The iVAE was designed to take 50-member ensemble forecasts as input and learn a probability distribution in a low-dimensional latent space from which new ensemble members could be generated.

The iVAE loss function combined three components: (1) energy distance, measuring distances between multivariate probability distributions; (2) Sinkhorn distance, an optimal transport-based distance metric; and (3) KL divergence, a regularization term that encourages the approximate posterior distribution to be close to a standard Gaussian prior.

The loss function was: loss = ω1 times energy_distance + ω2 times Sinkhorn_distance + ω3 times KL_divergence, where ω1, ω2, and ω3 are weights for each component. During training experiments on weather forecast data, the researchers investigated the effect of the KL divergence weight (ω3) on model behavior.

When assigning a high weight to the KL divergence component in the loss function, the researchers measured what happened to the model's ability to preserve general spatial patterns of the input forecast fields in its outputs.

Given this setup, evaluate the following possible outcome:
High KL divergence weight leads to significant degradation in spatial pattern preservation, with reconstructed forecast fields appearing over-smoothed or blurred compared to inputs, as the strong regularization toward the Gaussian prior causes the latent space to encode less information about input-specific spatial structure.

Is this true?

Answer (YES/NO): YES